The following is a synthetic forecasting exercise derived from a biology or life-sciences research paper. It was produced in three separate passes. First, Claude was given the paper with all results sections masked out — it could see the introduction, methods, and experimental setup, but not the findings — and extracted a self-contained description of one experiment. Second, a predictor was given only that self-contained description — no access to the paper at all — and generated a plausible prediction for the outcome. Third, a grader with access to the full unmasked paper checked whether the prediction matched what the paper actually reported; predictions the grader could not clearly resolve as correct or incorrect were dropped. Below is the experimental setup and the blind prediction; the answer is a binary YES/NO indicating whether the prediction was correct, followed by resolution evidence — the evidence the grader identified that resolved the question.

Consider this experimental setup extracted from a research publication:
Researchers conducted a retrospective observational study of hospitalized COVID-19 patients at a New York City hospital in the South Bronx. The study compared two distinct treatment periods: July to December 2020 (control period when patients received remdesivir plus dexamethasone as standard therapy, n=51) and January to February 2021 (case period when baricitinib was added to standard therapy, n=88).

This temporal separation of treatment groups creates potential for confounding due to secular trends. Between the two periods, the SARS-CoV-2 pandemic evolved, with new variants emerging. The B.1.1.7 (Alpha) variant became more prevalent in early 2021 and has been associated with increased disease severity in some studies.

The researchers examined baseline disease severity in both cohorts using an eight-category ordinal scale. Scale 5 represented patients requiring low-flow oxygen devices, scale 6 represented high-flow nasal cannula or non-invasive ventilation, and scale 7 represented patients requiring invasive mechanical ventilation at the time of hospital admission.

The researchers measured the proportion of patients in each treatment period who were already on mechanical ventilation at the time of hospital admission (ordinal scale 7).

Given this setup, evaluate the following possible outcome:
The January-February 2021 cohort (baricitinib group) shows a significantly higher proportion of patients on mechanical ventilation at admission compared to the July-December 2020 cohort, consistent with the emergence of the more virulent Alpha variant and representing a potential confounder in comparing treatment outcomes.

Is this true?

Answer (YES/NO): NO